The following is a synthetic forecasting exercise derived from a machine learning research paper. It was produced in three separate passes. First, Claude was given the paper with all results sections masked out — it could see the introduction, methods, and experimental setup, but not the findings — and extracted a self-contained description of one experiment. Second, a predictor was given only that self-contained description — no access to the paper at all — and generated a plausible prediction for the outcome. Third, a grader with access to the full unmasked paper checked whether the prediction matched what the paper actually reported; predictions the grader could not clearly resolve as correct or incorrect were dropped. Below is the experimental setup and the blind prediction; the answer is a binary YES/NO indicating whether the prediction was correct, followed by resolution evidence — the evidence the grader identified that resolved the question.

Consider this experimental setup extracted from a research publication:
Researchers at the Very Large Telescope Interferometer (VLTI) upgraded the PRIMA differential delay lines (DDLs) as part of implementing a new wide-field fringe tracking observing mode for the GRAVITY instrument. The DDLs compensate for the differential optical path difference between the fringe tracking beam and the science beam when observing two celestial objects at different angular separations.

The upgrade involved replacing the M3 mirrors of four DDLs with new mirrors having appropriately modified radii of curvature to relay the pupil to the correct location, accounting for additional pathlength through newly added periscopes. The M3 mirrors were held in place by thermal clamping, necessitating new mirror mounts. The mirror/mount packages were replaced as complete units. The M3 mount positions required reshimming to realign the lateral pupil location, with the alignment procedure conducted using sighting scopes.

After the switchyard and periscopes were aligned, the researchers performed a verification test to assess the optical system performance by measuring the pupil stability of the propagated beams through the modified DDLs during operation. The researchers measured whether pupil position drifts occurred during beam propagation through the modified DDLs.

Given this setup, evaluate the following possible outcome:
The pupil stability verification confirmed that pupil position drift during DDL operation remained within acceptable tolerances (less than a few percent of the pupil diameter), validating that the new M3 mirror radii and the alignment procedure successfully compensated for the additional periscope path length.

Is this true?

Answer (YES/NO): NO